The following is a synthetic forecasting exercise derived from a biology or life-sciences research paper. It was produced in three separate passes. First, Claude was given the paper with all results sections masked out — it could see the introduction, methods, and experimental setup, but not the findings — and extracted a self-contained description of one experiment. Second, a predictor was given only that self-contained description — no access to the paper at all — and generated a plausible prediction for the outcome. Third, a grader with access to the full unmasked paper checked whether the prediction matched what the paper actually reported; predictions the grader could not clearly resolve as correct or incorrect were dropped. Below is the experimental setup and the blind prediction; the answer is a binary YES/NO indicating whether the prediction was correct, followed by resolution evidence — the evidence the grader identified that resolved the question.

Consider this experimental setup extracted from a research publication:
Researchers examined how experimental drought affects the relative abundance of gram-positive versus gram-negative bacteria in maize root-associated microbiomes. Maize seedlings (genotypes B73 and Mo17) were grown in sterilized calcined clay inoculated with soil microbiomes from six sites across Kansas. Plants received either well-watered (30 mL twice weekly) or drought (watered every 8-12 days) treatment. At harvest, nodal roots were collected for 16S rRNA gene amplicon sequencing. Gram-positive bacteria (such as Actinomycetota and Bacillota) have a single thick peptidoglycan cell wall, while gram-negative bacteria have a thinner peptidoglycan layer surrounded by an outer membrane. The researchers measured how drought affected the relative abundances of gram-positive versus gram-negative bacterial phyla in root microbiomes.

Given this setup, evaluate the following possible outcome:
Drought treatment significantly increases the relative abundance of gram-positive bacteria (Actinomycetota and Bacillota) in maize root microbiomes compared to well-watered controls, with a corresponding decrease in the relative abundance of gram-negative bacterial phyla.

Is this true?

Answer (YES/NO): NO